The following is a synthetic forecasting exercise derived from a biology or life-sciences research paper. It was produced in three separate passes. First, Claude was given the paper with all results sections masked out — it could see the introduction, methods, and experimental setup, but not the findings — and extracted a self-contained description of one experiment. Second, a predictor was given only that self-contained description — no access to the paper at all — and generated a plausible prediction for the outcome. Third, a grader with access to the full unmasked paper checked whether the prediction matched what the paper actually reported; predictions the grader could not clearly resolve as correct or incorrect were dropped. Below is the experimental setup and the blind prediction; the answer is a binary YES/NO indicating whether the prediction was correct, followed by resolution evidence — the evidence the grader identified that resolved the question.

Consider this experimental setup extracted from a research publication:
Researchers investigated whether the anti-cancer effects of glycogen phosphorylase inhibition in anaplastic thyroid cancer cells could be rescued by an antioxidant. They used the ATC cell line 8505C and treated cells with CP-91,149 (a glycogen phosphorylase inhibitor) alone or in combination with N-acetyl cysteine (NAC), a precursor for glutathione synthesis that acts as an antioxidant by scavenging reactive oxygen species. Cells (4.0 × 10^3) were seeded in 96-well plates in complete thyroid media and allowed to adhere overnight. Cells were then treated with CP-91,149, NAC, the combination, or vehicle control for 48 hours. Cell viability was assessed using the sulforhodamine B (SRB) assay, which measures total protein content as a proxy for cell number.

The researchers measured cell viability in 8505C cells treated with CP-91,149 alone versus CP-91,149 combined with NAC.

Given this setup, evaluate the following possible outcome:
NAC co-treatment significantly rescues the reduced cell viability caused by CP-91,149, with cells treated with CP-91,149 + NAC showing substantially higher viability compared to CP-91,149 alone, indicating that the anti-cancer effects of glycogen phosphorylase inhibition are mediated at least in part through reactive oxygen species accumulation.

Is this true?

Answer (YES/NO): YES